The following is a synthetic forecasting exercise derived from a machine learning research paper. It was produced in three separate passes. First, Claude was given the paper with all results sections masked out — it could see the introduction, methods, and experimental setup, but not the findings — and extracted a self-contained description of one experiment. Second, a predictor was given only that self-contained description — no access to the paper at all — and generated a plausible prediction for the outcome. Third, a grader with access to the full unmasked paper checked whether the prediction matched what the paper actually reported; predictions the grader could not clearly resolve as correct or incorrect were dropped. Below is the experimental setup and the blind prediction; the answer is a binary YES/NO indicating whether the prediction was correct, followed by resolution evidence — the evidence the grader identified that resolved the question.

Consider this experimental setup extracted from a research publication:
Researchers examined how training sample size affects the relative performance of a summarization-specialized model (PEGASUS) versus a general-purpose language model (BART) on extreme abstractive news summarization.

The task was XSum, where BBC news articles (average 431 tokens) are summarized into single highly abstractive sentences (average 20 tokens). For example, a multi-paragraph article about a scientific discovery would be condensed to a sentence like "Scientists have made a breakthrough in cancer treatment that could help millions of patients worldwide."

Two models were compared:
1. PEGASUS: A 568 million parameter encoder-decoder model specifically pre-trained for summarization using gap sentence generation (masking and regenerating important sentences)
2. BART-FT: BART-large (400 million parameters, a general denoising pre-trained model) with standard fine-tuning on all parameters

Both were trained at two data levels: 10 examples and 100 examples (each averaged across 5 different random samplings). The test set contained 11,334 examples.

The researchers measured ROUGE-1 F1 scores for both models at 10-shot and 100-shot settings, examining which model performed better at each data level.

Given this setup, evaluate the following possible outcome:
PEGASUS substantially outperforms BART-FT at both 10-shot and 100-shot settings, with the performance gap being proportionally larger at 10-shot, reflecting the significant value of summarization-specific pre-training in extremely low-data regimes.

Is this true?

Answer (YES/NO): NO